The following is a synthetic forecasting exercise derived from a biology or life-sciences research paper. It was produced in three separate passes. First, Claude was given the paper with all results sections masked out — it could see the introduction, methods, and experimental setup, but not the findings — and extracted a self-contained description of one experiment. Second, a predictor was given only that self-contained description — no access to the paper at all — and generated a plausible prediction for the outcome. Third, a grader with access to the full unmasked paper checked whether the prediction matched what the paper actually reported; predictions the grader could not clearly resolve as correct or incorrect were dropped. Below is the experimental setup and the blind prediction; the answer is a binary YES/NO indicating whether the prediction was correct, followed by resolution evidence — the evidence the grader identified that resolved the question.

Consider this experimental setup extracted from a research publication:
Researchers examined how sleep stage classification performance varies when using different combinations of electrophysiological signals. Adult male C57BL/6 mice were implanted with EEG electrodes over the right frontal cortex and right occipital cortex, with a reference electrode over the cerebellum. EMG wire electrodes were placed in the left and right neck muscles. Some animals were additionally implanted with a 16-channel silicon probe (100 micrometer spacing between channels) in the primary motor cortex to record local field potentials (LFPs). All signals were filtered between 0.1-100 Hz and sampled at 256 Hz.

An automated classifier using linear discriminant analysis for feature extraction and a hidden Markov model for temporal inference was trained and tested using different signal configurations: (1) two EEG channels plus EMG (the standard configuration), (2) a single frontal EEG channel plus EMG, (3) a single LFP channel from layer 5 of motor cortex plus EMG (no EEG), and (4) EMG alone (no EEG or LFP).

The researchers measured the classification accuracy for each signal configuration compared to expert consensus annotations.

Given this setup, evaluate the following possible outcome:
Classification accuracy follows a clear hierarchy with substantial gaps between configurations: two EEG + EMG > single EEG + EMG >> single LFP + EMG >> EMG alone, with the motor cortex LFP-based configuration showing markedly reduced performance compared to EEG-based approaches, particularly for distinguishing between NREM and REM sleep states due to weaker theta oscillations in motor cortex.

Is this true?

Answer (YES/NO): NO